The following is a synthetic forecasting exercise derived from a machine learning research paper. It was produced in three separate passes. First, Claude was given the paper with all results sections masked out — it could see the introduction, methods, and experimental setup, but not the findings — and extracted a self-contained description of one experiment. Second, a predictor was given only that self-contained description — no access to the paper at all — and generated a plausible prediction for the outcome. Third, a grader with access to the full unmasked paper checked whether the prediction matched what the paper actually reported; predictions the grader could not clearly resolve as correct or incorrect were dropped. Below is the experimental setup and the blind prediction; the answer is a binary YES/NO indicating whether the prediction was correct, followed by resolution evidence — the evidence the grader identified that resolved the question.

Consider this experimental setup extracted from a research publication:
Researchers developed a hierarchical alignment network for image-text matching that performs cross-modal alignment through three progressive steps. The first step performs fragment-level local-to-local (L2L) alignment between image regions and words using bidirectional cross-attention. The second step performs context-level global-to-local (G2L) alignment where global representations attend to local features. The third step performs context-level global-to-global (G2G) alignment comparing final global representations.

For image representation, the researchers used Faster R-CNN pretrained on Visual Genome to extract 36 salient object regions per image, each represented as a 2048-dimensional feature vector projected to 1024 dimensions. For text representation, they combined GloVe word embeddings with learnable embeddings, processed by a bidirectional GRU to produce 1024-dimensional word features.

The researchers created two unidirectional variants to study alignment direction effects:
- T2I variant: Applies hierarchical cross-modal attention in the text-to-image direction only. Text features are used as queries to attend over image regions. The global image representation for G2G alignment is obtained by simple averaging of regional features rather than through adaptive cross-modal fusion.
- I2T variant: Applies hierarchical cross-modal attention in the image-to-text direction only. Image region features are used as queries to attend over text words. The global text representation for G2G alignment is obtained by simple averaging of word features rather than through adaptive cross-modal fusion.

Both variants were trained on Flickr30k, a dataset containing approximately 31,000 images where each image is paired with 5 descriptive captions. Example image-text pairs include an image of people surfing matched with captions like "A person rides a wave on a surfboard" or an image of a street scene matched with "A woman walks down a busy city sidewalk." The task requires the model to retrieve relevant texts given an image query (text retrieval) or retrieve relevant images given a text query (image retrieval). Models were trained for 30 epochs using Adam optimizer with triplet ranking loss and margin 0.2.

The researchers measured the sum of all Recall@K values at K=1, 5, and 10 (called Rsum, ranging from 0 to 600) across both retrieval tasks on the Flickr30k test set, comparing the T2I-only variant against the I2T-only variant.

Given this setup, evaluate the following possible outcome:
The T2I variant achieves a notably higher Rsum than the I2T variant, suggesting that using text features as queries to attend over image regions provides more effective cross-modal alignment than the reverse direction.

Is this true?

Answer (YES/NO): YES